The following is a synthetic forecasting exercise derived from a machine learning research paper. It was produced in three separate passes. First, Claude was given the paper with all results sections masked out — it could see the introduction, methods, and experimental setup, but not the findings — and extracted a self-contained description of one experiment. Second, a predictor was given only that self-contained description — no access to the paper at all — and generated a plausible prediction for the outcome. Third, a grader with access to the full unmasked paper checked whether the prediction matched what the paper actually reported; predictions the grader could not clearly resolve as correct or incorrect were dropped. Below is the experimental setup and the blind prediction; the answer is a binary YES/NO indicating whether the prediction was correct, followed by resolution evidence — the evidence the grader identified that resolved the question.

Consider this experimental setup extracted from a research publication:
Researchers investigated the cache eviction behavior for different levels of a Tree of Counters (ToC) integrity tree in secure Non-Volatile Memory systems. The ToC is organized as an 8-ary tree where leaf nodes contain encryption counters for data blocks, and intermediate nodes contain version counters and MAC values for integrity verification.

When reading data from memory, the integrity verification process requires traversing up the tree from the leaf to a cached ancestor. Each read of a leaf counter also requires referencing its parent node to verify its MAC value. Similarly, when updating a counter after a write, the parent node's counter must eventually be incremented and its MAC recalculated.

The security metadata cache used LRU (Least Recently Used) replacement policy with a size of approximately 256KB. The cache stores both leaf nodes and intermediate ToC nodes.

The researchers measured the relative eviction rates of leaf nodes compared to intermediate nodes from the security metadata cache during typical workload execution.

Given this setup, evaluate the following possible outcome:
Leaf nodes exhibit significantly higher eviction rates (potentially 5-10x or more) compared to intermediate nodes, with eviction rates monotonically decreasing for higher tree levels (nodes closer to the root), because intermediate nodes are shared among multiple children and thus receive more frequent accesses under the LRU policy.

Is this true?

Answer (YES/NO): NO